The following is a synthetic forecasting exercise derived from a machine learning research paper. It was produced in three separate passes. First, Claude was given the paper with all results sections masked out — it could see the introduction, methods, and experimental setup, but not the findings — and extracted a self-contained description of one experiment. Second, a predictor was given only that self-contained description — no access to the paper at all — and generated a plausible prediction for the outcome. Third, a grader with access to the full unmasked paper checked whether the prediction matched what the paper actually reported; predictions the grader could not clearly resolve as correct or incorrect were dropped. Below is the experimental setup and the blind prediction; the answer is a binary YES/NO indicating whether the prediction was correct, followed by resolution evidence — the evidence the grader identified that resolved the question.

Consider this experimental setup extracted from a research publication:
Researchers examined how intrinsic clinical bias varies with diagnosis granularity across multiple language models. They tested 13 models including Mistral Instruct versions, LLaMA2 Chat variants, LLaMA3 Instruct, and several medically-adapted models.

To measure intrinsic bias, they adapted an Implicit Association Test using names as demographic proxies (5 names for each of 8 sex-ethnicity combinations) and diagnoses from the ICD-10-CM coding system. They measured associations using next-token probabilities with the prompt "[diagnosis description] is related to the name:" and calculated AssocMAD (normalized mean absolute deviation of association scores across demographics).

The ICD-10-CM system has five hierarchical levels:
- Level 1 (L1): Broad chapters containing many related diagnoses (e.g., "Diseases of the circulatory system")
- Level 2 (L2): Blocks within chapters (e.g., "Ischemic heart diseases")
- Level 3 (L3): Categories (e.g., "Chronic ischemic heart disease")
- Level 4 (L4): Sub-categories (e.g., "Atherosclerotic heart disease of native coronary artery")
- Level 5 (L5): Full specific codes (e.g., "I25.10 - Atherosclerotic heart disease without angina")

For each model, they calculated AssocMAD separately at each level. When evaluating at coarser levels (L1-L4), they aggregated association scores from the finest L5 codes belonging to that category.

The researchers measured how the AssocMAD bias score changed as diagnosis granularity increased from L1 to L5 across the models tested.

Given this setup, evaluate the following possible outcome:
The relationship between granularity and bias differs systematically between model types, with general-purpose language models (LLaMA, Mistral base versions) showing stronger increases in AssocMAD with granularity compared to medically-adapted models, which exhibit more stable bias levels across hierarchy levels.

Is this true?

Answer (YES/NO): NO